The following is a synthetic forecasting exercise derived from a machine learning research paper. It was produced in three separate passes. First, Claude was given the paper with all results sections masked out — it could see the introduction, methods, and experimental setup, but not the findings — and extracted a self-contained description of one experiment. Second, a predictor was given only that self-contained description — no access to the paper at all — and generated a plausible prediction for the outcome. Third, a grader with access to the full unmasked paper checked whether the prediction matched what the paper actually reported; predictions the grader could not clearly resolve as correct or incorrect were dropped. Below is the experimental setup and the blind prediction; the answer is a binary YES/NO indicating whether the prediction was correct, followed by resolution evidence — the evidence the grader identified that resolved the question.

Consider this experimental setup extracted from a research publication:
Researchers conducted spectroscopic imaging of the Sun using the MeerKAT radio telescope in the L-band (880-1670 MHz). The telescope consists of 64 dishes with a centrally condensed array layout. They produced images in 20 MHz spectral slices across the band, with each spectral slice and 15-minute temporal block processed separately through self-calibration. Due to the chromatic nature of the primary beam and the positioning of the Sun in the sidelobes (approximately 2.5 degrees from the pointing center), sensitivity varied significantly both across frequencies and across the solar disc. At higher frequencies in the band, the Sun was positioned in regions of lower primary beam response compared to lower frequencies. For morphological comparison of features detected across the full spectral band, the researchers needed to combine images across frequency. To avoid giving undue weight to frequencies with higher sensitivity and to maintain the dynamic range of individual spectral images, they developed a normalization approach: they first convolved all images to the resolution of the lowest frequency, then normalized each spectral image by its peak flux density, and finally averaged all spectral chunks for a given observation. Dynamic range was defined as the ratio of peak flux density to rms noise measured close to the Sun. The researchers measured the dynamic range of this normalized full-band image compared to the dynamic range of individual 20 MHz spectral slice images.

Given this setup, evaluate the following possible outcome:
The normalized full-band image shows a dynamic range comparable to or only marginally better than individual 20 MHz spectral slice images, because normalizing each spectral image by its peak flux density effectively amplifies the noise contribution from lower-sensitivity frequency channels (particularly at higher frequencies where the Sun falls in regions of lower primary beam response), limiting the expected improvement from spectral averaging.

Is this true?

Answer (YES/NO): NO